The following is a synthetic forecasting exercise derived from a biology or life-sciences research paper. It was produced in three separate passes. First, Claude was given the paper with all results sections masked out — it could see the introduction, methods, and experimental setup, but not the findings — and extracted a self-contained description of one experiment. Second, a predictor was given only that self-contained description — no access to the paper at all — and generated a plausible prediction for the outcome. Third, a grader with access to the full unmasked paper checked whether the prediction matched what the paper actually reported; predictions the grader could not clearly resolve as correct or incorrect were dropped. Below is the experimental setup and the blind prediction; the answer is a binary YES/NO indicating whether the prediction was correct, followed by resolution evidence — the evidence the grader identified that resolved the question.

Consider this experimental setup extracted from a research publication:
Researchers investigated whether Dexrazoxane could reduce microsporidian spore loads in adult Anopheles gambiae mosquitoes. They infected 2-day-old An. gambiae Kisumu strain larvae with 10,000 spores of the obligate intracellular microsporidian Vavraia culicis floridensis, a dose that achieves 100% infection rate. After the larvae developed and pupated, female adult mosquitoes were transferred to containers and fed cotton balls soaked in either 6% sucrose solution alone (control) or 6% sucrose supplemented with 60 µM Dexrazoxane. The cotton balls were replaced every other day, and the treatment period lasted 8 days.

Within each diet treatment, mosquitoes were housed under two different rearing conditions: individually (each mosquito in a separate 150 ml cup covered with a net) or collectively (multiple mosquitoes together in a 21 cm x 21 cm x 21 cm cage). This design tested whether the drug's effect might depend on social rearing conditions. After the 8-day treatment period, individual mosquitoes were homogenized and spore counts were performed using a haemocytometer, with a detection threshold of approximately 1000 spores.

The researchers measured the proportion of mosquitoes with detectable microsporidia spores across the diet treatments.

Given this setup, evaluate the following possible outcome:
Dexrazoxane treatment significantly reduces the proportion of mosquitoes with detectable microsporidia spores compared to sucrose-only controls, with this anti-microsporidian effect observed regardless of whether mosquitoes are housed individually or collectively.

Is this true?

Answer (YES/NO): NO